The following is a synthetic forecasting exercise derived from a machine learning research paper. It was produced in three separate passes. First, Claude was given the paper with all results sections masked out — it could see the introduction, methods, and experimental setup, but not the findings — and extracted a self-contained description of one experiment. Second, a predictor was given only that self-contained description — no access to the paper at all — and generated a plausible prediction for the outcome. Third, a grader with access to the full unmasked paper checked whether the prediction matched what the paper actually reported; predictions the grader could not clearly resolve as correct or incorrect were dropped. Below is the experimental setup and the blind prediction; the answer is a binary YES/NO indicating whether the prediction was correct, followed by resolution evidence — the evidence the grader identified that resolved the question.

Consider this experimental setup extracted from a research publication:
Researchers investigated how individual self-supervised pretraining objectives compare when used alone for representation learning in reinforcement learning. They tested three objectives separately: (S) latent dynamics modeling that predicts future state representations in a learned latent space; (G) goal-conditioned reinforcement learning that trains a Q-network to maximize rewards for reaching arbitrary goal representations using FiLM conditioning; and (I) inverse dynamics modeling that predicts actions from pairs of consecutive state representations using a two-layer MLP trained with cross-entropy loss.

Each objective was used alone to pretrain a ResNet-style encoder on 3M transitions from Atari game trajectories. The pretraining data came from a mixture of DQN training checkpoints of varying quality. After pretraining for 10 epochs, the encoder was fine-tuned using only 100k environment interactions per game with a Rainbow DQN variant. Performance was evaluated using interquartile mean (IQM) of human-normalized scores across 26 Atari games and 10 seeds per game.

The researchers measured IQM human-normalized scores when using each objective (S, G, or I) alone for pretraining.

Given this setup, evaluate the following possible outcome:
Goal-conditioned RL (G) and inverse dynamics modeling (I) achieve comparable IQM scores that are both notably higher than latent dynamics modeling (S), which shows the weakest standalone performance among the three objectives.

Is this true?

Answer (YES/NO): NO